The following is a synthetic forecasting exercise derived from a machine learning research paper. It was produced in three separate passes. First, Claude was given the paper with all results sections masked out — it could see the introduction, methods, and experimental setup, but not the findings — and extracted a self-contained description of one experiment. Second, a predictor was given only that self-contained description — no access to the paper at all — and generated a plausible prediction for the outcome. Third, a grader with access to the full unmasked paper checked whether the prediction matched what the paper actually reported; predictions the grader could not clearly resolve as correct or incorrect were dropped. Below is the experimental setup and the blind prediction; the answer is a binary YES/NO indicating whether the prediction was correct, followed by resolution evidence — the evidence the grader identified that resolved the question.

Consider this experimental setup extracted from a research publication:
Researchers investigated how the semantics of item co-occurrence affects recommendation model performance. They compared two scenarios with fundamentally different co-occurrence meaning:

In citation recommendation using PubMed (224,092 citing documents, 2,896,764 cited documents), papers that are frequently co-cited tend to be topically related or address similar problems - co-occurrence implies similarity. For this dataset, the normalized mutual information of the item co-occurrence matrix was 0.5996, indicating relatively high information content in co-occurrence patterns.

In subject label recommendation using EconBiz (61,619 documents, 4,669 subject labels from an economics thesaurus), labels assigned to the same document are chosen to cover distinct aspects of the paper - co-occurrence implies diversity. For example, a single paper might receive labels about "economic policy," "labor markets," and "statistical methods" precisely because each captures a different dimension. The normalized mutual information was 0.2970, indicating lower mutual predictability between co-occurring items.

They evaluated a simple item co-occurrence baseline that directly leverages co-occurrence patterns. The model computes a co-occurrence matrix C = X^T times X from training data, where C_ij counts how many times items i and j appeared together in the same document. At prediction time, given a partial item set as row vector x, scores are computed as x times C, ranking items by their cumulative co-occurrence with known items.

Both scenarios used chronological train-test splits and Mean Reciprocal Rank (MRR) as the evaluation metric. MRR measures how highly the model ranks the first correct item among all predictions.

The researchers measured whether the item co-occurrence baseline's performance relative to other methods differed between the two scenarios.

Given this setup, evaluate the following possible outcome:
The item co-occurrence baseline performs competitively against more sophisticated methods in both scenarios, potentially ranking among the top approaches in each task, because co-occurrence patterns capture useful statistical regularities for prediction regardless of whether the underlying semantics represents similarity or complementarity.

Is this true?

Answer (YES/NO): NO